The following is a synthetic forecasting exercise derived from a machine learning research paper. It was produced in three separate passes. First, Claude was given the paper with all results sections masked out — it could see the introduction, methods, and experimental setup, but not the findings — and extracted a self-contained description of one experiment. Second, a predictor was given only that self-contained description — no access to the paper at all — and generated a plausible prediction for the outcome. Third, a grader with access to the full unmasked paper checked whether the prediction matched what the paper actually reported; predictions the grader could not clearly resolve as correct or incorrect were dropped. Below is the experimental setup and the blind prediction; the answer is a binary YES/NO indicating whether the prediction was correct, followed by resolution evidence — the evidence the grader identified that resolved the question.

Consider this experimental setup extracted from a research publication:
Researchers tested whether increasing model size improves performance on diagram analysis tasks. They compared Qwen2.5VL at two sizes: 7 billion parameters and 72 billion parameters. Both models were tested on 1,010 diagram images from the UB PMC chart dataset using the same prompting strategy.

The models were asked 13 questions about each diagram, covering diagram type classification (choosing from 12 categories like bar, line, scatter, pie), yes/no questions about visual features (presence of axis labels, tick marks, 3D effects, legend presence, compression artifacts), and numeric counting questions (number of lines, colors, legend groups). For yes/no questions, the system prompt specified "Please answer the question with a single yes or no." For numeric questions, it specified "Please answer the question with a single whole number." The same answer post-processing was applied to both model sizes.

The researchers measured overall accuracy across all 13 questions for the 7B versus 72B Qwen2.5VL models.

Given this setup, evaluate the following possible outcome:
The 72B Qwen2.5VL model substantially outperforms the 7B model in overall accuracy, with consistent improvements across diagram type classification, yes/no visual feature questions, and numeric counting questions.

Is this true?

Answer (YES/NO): NO